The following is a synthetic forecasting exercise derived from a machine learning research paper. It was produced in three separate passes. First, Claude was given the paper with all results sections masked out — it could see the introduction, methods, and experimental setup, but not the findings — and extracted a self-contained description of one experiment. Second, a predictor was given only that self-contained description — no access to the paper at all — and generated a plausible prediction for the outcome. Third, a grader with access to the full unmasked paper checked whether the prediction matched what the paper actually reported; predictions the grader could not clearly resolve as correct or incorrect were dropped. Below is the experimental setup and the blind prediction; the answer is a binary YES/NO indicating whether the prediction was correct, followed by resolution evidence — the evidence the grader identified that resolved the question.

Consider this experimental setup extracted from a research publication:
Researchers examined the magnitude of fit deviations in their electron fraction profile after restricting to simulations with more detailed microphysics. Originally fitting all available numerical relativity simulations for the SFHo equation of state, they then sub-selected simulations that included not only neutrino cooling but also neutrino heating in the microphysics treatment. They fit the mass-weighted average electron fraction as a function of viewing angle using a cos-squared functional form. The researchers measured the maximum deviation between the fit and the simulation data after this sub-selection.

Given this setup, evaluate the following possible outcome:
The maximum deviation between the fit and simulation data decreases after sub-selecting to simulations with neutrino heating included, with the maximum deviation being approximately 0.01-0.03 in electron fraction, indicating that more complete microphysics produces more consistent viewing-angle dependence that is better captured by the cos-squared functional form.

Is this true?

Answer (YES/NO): NO